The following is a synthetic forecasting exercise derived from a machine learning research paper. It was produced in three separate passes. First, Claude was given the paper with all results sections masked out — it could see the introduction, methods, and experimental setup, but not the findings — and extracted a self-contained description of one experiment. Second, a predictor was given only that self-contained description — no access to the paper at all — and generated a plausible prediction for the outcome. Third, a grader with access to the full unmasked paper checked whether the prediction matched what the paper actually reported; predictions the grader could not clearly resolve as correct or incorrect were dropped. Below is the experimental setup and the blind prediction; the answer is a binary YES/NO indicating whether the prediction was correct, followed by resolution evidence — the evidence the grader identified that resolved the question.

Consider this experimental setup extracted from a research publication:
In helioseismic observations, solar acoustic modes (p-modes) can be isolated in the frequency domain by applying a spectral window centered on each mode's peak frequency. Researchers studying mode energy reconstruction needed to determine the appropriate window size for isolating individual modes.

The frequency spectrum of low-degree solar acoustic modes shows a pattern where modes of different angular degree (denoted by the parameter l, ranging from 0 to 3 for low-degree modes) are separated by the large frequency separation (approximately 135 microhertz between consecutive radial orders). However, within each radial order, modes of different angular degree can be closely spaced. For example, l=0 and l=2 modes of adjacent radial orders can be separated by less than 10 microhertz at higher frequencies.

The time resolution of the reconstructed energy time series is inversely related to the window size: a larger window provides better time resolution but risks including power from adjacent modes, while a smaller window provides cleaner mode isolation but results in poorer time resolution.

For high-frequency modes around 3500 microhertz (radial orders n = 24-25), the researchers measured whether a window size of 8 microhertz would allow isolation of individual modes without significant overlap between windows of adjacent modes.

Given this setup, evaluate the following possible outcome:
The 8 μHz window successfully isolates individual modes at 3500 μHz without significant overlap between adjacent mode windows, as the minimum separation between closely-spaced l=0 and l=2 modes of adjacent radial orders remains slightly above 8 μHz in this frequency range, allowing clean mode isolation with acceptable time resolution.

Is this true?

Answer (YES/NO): YES